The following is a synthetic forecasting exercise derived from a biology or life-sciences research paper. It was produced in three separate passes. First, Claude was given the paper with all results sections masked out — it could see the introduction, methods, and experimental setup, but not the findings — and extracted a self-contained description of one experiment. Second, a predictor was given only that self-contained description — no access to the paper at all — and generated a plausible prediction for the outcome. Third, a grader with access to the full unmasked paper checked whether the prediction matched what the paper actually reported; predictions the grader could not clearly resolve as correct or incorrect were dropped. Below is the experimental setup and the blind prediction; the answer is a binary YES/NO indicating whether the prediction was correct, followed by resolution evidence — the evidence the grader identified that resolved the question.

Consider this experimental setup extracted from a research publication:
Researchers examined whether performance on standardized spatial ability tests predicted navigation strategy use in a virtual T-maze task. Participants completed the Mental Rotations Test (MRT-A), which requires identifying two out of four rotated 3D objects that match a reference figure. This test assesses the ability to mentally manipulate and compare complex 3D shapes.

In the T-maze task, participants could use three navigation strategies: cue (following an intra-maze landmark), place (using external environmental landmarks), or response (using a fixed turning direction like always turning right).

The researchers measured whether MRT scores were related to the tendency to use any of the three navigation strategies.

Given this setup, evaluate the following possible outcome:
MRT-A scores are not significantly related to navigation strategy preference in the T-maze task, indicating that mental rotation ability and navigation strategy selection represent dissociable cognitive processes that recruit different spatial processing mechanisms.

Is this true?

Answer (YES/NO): YES